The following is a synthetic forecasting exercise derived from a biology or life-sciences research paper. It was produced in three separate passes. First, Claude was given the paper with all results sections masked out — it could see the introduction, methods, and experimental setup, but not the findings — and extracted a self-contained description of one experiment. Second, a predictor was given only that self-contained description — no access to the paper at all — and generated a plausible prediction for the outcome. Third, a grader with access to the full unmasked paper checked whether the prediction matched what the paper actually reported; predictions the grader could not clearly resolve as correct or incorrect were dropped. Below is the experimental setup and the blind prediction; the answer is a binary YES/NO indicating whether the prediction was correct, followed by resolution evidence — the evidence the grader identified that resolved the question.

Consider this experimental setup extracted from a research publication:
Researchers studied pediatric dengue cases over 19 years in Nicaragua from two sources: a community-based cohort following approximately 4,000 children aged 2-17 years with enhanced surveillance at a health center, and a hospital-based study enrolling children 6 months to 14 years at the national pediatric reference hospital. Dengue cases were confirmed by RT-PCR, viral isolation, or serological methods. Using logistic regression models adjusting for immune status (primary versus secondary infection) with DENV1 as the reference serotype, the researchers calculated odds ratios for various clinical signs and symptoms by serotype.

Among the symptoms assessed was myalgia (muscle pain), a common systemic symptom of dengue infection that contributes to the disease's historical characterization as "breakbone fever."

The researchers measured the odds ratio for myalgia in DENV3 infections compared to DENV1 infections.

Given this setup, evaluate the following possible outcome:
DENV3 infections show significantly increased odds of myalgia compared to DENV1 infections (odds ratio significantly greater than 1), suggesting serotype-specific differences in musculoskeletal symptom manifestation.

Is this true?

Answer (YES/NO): YES